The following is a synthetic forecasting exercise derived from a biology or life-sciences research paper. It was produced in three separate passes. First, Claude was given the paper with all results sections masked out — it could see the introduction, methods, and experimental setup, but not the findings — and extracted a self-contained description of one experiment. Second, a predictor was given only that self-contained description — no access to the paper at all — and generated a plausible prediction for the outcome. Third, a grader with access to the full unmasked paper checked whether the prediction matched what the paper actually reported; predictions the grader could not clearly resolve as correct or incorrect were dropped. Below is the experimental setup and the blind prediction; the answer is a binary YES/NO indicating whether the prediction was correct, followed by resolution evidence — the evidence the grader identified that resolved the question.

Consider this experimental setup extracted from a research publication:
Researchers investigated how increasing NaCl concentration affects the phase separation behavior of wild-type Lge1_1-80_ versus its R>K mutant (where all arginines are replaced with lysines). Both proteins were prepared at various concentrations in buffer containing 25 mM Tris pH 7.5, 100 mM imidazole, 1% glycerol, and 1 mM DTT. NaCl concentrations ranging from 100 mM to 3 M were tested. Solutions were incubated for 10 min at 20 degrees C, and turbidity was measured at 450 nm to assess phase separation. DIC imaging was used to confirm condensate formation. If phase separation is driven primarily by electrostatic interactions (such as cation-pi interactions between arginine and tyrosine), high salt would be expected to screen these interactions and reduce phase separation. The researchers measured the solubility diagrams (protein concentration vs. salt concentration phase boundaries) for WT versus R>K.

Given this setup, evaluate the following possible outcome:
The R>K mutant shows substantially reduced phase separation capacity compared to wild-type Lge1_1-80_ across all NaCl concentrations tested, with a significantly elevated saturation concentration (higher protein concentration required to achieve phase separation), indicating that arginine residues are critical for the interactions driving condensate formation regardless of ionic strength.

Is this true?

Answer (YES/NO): YES